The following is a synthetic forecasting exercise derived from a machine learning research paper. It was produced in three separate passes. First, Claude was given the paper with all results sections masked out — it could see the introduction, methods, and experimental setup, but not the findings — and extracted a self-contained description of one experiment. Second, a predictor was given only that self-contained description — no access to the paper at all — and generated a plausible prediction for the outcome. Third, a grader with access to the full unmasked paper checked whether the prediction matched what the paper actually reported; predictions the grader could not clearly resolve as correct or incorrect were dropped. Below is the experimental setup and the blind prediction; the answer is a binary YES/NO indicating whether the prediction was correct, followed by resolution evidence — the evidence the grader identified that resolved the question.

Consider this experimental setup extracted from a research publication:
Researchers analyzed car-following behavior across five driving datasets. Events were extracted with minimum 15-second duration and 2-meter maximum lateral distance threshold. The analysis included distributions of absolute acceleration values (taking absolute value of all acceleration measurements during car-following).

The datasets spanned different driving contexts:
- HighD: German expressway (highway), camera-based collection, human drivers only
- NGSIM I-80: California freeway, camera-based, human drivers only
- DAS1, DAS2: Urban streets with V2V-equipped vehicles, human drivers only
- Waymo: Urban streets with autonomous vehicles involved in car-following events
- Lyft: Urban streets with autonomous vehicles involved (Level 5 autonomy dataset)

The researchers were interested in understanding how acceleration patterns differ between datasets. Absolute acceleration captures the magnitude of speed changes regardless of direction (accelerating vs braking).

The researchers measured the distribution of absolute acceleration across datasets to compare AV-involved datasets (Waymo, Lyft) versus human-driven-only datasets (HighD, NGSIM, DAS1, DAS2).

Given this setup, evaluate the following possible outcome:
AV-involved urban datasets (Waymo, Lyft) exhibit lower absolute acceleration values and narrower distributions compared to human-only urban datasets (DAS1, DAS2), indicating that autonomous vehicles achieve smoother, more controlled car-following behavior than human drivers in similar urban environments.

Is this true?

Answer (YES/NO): NO